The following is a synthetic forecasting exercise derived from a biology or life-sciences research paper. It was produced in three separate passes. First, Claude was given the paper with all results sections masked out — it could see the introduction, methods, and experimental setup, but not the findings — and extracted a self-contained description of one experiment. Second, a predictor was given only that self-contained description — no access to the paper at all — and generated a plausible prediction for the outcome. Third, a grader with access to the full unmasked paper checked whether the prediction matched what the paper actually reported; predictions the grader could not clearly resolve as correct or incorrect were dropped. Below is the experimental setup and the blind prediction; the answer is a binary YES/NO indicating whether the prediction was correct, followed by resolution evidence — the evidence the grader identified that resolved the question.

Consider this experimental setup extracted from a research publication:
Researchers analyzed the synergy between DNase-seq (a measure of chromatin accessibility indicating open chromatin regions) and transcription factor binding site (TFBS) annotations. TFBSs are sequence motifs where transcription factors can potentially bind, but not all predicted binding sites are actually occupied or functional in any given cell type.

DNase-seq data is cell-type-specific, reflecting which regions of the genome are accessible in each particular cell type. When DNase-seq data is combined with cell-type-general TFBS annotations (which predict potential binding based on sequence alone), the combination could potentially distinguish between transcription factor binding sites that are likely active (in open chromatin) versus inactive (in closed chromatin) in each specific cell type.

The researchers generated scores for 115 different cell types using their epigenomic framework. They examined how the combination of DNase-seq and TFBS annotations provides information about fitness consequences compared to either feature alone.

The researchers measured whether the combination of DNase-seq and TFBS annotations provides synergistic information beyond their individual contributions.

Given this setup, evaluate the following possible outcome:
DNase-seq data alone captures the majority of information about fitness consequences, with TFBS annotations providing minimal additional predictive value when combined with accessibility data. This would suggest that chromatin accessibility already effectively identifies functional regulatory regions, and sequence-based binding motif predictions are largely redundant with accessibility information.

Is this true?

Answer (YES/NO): NO